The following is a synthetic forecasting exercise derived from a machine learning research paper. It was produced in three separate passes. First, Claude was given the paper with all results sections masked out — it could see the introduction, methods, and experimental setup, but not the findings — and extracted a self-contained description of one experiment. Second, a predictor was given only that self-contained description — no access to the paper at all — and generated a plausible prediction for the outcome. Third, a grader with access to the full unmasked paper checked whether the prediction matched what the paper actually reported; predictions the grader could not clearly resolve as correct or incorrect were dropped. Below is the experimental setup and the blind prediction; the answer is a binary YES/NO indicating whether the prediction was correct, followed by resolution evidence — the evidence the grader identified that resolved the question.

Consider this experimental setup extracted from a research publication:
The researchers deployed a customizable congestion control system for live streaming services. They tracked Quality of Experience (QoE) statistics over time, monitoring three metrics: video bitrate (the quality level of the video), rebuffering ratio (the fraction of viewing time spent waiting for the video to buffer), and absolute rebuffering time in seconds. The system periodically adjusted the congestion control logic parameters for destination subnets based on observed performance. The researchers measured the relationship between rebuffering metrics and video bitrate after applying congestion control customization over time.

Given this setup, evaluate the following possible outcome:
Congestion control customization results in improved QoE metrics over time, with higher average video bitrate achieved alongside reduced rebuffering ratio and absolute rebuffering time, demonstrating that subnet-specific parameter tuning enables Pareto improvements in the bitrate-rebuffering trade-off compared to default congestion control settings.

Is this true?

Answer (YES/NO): YES